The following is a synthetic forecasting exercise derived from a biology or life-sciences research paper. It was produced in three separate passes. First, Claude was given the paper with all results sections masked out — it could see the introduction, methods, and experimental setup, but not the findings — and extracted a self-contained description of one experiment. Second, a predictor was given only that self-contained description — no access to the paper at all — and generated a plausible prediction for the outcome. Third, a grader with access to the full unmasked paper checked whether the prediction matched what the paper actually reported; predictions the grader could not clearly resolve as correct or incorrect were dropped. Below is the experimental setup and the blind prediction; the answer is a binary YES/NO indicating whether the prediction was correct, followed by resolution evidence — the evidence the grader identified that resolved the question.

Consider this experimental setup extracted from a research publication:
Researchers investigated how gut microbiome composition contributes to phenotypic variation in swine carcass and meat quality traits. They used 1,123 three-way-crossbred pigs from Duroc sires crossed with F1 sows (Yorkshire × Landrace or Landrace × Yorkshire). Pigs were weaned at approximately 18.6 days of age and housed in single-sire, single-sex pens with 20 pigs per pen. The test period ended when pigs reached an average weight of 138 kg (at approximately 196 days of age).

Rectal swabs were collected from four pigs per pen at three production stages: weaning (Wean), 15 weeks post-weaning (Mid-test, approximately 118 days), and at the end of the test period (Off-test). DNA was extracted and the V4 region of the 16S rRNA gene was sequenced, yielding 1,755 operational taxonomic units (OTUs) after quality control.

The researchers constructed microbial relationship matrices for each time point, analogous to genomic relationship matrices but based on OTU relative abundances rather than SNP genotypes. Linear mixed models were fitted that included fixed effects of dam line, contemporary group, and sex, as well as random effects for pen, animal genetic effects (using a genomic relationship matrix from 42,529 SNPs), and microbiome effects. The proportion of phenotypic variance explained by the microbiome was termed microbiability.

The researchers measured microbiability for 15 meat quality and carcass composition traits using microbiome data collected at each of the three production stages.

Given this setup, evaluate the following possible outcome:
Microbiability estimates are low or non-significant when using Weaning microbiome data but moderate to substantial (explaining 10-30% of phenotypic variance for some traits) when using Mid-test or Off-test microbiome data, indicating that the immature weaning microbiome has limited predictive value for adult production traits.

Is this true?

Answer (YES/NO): YES